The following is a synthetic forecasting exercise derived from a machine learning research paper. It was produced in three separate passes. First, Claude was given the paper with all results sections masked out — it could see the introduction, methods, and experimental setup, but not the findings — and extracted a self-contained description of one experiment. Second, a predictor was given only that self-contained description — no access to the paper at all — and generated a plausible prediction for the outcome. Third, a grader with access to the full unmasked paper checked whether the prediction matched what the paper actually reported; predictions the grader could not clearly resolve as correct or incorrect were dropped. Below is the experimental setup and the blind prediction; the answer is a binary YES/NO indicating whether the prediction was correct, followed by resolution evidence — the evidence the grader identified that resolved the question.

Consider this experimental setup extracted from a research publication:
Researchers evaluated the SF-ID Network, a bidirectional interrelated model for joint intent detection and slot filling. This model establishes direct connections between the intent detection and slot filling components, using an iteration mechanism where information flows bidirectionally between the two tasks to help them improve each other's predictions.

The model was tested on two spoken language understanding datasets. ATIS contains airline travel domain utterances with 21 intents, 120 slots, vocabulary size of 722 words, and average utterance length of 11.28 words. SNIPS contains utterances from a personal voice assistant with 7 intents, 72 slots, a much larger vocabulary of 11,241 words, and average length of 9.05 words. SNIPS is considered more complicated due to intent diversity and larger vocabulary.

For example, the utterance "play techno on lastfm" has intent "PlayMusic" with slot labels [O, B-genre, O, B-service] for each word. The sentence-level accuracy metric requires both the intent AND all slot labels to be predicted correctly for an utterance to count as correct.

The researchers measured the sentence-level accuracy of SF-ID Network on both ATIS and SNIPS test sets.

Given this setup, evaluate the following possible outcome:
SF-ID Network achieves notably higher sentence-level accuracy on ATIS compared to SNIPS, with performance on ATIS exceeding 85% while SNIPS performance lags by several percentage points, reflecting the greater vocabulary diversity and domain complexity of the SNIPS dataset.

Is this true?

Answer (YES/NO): YES